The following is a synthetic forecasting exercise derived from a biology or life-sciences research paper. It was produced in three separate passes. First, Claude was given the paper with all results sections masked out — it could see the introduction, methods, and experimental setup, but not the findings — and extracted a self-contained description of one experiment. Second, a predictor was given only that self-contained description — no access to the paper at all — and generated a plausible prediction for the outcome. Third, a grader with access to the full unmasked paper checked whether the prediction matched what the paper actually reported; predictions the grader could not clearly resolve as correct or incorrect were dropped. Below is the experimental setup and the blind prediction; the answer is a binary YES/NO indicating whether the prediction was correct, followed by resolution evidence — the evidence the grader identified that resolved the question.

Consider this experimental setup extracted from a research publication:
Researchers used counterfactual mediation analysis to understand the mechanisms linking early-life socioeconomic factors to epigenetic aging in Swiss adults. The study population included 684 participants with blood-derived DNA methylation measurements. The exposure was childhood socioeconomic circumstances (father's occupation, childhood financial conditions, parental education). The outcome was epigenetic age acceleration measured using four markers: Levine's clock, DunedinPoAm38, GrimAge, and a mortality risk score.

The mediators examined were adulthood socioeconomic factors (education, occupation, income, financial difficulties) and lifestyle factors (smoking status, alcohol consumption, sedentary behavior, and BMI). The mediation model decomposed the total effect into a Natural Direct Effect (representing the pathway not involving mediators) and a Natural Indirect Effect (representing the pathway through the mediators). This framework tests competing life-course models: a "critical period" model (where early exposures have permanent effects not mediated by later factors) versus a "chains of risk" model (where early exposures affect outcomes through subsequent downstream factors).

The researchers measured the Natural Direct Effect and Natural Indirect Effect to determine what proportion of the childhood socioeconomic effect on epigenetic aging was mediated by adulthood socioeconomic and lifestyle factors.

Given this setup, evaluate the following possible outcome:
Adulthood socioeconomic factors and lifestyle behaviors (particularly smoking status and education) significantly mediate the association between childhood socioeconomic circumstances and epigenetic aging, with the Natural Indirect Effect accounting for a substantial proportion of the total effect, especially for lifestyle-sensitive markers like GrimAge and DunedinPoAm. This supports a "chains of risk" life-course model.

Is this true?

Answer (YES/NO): NO